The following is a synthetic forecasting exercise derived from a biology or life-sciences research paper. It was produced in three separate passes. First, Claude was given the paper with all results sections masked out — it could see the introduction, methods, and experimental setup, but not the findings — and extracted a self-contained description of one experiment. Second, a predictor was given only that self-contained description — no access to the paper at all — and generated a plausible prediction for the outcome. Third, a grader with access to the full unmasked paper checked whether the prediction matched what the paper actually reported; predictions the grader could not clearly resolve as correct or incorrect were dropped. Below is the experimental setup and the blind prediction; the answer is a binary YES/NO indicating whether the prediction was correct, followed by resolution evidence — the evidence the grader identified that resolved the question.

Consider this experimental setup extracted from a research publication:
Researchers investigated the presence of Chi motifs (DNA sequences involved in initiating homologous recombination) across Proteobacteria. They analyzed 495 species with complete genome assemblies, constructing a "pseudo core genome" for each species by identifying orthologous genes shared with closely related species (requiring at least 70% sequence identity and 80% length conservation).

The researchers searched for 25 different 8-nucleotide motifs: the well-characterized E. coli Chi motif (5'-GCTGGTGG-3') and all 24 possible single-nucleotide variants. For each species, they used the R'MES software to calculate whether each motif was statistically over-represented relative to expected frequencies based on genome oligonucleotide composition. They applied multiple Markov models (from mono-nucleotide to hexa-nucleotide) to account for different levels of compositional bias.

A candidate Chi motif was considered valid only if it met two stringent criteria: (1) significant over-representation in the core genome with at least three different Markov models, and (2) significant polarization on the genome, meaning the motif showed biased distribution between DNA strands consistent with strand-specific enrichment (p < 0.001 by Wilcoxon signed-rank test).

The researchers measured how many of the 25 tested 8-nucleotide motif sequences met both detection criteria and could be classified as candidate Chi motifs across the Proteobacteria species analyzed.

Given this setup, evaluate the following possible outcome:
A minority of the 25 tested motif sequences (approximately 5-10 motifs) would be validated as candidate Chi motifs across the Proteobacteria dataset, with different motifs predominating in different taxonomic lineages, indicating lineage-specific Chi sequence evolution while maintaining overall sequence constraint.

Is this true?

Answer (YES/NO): YES